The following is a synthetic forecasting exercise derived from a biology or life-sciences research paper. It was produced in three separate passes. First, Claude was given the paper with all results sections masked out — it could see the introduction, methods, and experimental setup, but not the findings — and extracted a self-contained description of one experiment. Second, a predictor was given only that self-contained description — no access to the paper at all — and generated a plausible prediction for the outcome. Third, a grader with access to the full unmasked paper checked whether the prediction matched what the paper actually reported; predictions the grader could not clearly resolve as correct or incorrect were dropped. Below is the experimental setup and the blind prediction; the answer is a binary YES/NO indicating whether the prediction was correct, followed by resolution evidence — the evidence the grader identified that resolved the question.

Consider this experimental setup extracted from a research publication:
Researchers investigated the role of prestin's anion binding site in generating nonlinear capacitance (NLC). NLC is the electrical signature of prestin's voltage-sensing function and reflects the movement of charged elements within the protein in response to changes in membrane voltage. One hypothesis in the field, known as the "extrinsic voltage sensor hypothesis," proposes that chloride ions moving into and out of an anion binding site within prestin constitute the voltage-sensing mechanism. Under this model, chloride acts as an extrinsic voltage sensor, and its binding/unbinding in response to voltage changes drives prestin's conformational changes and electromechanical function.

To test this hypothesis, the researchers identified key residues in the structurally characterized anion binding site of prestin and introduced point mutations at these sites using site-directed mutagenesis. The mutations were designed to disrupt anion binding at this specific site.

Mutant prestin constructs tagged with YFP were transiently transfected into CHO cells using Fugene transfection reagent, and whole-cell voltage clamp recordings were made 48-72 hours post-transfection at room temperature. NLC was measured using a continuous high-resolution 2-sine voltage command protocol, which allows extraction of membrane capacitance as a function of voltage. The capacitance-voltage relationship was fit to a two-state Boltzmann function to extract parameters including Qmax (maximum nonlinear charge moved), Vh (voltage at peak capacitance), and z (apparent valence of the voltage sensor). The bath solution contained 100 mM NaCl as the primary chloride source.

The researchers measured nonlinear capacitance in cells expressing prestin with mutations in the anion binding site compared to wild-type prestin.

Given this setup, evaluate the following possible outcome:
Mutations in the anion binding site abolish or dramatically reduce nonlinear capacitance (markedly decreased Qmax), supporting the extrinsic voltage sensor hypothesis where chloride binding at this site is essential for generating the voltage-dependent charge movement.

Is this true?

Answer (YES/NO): NO